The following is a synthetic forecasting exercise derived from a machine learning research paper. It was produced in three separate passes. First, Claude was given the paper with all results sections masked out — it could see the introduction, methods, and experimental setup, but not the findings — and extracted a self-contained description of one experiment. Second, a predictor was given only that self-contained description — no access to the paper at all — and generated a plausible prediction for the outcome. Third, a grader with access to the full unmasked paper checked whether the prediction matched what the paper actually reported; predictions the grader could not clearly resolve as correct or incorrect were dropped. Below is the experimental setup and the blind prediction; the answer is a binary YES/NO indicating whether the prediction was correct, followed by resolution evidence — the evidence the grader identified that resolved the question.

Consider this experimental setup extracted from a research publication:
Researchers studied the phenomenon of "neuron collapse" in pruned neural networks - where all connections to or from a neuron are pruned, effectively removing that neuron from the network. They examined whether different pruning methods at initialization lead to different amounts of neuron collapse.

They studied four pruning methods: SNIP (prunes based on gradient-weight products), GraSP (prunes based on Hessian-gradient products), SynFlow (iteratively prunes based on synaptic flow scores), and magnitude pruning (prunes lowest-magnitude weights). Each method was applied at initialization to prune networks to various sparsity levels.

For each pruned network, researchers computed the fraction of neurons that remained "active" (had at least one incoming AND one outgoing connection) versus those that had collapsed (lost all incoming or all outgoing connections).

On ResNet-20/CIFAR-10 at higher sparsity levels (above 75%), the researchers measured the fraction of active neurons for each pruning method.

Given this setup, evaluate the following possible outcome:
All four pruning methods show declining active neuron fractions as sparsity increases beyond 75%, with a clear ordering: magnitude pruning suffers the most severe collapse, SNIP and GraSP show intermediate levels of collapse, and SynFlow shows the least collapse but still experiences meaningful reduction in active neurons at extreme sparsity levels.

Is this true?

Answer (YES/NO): NO